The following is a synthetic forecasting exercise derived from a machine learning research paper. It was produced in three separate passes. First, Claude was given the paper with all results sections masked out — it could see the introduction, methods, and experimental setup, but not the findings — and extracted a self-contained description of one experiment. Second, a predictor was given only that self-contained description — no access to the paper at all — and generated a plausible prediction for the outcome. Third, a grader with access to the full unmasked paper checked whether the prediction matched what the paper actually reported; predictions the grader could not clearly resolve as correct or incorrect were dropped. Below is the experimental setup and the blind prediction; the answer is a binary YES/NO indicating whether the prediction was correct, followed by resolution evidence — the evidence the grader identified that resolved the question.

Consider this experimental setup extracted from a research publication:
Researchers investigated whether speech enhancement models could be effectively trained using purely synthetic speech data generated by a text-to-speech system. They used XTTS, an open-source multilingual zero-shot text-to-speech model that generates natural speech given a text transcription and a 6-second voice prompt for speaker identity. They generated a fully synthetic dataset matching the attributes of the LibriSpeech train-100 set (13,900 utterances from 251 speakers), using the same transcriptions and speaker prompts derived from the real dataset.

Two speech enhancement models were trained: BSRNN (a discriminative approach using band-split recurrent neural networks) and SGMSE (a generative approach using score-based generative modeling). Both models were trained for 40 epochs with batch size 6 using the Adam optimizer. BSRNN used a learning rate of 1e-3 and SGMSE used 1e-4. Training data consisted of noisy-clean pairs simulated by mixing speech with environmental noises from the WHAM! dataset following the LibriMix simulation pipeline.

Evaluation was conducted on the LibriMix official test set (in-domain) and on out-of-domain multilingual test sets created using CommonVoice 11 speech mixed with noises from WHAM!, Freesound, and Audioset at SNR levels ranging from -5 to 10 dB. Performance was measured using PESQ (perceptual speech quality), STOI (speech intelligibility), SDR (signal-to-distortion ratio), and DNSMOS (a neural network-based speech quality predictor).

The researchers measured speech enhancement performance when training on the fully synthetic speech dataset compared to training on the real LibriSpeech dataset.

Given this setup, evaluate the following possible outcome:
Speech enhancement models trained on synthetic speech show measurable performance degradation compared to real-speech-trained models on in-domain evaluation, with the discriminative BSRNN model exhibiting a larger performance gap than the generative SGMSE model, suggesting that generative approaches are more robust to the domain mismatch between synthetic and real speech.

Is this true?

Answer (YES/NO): NO